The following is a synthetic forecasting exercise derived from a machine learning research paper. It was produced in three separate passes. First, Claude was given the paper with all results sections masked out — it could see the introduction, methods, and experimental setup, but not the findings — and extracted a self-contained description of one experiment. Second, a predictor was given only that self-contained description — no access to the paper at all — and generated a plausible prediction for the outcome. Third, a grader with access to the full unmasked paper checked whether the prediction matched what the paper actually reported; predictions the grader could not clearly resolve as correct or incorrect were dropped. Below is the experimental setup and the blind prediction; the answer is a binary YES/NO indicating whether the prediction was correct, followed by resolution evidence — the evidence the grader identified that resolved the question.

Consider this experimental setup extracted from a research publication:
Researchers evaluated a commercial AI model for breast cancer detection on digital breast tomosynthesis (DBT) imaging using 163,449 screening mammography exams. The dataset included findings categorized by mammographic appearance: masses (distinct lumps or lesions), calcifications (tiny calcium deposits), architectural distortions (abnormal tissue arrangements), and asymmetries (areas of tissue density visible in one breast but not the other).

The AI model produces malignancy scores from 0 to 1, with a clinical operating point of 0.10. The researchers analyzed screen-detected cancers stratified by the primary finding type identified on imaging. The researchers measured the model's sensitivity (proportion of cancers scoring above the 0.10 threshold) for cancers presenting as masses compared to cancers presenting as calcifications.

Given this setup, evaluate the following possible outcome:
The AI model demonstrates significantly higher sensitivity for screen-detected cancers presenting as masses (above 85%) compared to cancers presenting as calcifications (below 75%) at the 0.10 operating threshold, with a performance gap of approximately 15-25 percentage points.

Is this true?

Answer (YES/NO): NO